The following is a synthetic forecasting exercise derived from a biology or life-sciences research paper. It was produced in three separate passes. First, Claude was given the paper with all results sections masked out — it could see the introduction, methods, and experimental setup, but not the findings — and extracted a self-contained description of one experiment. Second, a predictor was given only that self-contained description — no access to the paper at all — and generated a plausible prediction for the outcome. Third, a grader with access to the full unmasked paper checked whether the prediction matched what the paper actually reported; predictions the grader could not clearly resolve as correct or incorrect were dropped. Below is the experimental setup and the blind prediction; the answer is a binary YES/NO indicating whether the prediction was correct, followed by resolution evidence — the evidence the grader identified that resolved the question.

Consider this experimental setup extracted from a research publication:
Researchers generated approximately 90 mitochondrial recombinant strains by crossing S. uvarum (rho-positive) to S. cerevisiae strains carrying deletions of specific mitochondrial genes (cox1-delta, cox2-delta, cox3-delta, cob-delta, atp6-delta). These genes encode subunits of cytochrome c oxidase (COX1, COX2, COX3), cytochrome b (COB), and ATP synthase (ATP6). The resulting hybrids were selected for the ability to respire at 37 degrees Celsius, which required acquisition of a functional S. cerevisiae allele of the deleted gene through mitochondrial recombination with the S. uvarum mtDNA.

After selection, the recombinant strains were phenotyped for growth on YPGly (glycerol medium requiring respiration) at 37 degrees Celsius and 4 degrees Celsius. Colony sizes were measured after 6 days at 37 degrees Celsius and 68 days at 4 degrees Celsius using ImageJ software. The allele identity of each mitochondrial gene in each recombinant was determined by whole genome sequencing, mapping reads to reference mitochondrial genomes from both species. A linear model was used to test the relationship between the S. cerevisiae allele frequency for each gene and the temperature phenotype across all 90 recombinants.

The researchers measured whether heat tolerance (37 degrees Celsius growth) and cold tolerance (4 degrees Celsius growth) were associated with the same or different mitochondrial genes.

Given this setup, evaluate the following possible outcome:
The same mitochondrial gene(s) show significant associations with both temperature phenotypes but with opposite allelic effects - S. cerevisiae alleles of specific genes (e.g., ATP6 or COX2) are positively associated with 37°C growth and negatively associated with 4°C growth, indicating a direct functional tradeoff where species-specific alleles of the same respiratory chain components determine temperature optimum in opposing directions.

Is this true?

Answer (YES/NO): YES